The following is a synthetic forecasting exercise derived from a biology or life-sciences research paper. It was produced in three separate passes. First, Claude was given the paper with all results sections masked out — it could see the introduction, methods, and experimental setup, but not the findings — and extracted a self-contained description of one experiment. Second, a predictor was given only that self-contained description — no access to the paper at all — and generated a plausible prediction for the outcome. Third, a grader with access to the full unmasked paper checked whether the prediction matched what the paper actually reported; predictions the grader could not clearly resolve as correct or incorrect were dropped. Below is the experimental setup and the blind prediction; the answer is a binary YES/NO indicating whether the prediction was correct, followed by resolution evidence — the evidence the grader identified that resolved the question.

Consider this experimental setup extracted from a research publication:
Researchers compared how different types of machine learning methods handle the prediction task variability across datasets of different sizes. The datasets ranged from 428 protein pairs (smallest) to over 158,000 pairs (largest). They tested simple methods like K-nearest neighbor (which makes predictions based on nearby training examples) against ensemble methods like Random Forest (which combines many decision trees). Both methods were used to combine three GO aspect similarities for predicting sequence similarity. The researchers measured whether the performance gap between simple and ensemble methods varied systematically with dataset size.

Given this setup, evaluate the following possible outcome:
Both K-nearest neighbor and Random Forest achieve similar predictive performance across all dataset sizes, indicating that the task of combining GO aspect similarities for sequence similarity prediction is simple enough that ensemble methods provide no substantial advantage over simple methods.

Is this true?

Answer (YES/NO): NO